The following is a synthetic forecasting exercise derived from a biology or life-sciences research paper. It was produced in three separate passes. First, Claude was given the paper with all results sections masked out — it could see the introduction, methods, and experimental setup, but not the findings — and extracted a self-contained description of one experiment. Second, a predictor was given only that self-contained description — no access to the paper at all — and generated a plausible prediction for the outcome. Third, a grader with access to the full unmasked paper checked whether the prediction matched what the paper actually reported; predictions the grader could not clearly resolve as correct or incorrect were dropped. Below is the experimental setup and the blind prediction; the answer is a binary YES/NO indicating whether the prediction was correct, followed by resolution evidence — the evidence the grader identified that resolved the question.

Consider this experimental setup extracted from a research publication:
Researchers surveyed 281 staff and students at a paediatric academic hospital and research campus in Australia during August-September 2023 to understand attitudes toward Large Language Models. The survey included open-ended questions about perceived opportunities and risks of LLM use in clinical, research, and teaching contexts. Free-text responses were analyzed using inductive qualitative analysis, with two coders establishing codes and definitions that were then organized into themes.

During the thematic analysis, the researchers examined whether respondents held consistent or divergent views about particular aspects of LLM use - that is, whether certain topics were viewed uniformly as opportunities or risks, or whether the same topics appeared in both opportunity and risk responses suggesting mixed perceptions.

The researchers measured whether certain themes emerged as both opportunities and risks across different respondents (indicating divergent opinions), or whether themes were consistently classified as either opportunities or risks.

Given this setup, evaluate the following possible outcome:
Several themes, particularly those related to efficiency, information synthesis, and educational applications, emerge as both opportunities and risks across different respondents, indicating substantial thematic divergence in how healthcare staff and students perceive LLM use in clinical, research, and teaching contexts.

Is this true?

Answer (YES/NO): NO